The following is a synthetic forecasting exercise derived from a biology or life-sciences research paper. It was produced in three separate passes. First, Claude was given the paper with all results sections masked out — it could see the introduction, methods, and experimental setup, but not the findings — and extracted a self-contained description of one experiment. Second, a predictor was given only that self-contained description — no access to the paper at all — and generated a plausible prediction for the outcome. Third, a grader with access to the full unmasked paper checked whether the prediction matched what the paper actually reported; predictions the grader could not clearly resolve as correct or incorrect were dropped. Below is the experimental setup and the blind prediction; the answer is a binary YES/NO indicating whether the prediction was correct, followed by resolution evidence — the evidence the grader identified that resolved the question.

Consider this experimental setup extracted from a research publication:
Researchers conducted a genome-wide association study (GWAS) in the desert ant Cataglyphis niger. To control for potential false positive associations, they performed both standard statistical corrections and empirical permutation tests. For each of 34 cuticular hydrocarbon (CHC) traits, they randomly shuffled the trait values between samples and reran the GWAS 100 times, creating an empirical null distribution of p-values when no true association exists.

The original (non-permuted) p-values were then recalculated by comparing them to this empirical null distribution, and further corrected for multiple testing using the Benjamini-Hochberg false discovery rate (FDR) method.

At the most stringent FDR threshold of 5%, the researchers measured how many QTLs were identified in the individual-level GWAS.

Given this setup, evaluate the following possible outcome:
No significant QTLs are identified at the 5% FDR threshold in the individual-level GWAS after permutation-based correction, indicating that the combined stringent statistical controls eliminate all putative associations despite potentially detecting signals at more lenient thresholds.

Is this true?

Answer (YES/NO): NO